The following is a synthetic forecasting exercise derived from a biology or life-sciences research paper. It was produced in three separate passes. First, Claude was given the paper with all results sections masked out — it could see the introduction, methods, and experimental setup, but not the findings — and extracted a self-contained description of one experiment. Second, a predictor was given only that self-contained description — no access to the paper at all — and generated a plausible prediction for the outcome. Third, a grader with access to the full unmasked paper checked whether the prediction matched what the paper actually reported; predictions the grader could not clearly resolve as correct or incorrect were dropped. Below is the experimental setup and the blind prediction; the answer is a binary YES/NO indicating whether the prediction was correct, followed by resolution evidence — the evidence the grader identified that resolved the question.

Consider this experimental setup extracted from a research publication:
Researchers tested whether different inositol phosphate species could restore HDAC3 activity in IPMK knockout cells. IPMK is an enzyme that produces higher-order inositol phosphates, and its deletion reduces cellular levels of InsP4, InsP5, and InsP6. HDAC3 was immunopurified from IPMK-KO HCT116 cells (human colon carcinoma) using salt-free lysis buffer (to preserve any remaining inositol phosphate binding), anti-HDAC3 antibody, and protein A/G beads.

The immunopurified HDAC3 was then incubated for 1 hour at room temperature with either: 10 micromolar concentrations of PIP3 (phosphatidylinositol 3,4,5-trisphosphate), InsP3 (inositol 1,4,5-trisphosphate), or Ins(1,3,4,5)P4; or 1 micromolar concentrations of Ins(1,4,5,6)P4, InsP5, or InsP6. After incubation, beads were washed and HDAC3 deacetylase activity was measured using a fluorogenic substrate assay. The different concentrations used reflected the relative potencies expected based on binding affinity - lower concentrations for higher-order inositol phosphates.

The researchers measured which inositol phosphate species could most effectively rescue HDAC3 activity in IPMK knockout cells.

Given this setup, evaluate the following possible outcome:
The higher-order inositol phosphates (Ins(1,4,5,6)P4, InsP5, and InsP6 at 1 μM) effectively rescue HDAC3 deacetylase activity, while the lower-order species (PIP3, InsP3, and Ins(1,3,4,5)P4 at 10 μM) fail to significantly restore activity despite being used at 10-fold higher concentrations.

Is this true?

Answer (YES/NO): YES